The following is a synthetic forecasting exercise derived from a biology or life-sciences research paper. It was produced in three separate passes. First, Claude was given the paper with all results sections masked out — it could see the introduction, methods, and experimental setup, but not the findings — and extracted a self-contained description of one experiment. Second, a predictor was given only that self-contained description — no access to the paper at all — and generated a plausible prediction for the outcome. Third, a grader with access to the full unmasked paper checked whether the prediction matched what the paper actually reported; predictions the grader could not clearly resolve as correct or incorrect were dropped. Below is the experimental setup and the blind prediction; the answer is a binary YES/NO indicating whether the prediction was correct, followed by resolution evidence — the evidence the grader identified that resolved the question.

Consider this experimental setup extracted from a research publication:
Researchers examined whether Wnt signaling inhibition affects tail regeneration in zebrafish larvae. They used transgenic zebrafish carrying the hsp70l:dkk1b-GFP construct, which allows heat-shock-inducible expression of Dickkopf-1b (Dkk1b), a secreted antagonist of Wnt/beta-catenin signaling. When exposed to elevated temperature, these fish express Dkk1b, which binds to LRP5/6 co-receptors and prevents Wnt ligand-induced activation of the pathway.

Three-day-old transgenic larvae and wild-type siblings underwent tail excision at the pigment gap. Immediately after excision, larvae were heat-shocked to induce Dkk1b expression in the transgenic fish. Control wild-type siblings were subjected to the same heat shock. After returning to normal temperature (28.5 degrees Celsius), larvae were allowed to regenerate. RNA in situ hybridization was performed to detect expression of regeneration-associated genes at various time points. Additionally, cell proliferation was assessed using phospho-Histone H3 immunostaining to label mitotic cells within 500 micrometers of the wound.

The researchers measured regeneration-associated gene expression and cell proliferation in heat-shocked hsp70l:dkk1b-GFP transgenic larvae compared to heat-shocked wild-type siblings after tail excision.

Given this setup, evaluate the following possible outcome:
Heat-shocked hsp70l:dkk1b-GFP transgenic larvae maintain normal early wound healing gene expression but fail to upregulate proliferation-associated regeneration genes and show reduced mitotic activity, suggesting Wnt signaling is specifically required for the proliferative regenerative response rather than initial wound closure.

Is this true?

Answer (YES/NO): NO